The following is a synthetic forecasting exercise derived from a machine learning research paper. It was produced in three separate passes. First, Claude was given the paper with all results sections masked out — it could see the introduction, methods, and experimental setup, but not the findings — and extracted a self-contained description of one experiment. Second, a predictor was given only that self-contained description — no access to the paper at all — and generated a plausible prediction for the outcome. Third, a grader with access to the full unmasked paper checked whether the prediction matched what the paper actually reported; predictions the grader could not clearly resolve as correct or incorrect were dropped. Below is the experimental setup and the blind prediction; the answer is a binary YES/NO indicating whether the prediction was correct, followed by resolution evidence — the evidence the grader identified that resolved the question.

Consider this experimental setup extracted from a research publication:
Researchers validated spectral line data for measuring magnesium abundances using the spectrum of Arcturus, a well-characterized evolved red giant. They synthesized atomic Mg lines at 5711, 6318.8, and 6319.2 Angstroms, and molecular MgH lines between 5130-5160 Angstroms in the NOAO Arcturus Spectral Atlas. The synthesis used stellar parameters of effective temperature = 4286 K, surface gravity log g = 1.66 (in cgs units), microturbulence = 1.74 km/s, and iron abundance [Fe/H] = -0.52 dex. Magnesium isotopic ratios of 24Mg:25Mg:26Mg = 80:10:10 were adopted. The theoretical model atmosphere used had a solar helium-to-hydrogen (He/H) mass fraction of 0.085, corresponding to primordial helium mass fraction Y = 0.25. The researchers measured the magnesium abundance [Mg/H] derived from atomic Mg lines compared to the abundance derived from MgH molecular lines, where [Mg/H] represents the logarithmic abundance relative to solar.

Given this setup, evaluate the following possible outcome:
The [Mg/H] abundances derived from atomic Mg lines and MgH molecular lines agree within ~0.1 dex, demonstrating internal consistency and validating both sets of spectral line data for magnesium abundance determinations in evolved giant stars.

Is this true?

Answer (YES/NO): NO